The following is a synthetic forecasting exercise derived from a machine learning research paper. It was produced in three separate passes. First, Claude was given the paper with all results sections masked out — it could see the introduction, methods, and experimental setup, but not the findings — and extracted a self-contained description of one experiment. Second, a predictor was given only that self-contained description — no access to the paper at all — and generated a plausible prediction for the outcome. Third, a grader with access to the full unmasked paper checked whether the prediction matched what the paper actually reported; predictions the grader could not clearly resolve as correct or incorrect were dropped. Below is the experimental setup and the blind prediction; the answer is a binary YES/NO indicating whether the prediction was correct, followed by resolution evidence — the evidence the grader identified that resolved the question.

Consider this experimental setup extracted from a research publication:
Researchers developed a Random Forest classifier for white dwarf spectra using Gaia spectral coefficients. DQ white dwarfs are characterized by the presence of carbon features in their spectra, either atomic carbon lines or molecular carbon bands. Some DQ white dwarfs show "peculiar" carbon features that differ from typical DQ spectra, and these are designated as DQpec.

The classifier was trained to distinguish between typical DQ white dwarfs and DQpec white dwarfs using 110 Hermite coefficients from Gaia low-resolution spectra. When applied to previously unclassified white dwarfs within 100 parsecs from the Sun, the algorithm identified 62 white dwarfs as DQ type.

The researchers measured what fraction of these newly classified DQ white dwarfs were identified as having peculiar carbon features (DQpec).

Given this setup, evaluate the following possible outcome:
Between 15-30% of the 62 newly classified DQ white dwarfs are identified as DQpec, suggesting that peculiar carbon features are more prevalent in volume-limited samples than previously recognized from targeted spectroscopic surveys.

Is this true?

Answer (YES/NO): NO